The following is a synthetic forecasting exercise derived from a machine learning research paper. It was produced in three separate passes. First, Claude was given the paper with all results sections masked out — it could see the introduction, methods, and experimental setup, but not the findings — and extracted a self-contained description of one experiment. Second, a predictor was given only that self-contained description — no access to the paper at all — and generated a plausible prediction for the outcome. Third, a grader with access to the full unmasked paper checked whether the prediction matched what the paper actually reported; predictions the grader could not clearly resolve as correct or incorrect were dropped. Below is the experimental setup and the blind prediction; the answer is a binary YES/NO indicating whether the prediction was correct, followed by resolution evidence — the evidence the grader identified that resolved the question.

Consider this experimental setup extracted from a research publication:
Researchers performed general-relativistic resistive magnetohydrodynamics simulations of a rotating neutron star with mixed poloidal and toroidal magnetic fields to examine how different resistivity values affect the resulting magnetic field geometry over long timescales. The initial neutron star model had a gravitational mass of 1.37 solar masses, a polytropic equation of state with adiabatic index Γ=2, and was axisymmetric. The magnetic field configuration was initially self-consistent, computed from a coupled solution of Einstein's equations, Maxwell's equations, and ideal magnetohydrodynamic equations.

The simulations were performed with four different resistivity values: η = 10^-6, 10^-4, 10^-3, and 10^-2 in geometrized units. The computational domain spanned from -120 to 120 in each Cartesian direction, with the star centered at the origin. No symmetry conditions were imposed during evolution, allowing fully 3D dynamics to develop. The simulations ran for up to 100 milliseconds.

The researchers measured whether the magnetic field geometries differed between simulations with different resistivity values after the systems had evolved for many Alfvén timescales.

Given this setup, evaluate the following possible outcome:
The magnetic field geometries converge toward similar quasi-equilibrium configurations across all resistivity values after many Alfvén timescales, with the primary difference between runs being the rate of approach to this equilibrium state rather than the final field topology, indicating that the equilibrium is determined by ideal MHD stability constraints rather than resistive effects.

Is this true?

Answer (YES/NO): NO